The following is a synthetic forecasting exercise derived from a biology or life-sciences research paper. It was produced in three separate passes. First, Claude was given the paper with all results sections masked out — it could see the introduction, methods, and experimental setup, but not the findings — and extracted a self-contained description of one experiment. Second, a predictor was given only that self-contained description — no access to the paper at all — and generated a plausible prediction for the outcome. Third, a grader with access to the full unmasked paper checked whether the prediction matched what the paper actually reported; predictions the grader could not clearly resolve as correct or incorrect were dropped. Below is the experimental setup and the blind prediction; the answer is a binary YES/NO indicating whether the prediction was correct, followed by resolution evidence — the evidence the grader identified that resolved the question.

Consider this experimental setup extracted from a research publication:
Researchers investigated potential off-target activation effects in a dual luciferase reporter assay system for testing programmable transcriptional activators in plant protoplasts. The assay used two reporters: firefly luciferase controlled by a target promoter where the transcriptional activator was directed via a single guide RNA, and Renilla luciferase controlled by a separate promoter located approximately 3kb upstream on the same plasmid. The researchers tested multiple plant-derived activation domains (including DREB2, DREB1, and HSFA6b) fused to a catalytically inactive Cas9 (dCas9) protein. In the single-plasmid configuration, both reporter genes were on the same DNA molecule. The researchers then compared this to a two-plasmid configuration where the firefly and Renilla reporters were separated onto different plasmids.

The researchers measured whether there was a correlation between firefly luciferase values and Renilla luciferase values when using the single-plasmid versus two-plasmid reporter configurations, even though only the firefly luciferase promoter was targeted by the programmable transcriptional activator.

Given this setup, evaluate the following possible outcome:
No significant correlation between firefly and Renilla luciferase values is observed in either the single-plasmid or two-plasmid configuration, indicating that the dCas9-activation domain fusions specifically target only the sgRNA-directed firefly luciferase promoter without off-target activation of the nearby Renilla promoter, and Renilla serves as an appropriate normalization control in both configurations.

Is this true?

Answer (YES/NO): NO